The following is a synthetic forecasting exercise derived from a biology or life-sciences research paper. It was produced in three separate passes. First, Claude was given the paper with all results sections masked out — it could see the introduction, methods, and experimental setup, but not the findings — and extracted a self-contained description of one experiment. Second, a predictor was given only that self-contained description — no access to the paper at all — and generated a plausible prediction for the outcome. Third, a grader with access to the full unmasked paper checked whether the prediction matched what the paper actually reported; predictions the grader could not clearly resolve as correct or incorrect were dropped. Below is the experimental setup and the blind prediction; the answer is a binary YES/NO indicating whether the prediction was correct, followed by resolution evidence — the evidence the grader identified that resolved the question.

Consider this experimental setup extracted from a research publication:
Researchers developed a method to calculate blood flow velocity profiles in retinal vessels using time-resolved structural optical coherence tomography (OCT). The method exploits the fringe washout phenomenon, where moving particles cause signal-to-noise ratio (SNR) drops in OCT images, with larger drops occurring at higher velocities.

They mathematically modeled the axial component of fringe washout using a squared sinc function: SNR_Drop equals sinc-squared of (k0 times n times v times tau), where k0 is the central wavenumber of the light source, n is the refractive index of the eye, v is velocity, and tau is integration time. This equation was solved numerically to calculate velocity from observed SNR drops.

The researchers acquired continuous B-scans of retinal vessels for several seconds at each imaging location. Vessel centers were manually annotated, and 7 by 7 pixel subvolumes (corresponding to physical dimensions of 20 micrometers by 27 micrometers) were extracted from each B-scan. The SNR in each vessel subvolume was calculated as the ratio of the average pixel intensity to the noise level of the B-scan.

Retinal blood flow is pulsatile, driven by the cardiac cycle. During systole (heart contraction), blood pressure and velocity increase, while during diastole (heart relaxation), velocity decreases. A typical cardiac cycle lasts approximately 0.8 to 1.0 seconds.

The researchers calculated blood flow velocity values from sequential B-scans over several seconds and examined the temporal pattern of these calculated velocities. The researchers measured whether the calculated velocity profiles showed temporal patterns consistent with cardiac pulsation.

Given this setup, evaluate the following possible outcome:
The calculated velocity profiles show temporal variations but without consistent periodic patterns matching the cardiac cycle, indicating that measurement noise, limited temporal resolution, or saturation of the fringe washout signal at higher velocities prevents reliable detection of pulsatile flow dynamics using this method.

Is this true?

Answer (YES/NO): NO